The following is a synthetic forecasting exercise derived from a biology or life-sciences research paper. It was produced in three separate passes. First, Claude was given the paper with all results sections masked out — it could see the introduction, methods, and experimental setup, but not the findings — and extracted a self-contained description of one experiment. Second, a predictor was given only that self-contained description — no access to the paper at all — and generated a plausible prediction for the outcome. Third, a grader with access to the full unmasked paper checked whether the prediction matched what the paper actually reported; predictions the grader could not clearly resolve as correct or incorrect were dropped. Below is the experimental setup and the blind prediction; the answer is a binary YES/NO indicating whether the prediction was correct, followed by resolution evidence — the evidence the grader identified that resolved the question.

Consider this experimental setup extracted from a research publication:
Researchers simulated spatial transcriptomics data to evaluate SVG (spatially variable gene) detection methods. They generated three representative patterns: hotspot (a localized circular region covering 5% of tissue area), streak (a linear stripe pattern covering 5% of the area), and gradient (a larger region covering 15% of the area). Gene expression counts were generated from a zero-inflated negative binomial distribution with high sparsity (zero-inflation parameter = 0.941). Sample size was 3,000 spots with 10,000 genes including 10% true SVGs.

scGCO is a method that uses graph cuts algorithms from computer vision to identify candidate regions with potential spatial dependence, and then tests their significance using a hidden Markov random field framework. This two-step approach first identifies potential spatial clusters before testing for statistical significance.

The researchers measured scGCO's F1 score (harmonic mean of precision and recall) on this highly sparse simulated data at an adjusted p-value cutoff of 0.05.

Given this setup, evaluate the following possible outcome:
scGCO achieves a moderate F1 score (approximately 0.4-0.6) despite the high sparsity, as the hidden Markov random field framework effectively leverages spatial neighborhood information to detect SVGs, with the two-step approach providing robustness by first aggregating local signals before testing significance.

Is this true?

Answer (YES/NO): NO